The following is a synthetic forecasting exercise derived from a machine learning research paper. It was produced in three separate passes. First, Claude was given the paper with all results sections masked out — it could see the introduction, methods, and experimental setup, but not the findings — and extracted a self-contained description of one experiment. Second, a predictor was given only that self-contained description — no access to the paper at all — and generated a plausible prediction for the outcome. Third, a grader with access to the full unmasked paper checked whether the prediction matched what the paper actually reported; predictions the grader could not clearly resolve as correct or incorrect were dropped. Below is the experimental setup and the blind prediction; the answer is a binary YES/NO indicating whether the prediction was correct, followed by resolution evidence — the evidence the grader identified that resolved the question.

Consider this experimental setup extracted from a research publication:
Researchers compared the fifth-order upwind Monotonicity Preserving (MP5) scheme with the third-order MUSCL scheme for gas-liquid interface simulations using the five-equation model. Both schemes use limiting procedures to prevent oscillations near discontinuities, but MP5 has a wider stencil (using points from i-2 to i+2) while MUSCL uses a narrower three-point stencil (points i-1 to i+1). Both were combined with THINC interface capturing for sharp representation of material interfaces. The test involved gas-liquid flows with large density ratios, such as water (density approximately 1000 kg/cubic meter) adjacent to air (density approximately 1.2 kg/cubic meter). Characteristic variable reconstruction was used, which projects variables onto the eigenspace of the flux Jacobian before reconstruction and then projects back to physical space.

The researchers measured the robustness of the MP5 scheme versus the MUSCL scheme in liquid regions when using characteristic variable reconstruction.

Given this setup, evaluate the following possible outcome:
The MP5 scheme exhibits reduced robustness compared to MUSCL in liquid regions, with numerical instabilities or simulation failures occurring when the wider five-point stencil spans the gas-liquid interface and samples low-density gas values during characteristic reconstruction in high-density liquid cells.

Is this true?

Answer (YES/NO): YES